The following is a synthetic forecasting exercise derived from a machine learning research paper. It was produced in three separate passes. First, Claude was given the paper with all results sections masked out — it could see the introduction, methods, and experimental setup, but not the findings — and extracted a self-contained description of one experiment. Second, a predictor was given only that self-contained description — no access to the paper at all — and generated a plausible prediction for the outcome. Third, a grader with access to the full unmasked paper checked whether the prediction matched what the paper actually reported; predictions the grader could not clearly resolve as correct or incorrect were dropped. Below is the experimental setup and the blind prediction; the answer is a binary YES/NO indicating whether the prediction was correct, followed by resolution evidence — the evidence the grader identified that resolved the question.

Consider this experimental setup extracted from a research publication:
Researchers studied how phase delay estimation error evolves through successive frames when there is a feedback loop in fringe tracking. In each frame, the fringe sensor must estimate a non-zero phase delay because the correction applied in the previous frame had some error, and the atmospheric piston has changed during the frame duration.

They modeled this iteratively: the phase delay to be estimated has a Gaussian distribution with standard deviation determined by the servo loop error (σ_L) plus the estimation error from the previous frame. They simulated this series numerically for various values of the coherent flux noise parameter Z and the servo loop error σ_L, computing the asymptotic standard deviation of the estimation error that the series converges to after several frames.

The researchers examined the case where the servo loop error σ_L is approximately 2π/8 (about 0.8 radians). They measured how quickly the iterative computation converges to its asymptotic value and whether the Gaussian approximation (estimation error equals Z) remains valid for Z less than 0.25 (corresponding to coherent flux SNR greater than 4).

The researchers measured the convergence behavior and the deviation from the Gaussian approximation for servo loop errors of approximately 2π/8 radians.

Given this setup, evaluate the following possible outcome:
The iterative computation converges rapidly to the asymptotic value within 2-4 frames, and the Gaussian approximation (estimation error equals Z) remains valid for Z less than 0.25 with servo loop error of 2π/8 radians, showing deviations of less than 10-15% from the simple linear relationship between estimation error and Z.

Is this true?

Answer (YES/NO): NO